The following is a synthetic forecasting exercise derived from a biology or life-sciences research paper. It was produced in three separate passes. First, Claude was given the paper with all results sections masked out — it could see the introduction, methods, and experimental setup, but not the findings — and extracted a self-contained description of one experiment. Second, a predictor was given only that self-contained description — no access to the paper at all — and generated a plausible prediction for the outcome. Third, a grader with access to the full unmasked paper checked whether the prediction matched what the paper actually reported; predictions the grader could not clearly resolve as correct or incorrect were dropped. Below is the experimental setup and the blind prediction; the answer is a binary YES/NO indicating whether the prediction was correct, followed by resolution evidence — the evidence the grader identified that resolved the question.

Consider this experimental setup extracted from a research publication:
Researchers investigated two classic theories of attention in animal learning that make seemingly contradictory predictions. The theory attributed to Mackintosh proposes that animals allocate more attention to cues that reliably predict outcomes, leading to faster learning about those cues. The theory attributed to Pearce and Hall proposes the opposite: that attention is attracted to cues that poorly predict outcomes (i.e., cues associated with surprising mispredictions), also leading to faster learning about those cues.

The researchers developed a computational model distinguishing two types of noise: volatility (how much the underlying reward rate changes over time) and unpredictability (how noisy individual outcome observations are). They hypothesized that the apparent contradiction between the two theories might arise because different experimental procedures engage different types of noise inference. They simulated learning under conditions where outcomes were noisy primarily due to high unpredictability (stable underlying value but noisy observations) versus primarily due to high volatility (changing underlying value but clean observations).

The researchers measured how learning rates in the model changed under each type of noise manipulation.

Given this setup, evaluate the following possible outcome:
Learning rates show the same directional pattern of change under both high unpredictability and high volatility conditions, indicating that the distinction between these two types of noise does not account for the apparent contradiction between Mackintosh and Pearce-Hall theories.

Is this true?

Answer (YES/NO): NO